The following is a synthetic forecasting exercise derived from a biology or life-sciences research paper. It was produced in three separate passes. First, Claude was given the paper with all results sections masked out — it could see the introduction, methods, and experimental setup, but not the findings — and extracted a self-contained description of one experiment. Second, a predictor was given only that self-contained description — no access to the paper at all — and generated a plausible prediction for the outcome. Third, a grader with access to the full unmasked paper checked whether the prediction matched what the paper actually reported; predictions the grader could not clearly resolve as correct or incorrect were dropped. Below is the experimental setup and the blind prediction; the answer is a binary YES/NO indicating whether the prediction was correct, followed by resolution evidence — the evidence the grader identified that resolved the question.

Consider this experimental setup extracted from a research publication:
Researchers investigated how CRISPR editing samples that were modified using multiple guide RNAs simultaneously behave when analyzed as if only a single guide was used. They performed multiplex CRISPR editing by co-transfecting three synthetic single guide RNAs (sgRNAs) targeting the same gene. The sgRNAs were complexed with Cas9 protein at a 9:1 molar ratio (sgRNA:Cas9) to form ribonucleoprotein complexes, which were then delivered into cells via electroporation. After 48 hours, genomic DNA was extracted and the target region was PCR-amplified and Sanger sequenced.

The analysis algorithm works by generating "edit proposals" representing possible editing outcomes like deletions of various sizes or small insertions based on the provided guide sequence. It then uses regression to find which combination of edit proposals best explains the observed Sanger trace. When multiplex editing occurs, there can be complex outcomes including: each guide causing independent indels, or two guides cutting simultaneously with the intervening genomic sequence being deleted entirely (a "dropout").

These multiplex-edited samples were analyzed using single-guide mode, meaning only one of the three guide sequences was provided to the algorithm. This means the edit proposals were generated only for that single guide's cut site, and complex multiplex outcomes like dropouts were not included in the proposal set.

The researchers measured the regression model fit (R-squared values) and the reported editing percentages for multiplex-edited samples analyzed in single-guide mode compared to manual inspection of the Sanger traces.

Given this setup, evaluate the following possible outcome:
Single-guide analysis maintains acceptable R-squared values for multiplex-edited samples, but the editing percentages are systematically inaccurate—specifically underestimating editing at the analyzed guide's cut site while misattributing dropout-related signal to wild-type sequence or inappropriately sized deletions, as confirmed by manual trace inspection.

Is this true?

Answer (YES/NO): NO